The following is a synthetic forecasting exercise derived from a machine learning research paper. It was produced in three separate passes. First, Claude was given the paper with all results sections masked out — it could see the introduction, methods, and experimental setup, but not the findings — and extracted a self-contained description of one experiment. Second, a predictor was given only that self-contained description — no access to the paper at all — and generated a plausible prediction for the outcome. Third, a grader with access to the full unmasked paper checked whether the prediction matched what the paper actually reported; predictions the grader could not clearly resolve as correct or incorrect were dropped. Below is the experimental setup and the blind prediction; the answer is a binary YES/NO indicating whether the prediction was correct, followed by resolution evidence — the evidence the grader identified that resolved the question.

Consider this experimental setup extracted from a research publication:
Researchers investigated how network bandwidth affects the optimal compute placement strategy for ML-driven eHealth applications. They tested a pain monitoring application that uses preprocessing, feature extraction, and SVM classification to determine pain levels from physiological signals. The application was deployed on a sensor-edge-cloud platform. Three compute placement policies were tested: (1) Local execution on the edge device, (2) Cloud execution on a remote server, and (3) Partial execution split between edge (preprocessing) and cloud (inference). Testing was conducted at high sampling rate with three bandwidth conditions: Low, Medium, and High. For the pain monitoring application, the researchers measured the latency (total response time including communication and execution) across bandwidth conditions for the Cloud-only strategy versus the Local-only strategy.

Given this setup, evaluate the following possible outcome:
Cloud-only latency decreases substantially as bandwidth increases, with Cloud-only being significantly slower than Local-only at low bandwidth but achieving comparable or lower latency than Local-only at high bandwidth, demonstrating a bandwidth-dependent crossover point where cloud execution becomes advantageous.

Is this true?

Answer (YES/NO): YES